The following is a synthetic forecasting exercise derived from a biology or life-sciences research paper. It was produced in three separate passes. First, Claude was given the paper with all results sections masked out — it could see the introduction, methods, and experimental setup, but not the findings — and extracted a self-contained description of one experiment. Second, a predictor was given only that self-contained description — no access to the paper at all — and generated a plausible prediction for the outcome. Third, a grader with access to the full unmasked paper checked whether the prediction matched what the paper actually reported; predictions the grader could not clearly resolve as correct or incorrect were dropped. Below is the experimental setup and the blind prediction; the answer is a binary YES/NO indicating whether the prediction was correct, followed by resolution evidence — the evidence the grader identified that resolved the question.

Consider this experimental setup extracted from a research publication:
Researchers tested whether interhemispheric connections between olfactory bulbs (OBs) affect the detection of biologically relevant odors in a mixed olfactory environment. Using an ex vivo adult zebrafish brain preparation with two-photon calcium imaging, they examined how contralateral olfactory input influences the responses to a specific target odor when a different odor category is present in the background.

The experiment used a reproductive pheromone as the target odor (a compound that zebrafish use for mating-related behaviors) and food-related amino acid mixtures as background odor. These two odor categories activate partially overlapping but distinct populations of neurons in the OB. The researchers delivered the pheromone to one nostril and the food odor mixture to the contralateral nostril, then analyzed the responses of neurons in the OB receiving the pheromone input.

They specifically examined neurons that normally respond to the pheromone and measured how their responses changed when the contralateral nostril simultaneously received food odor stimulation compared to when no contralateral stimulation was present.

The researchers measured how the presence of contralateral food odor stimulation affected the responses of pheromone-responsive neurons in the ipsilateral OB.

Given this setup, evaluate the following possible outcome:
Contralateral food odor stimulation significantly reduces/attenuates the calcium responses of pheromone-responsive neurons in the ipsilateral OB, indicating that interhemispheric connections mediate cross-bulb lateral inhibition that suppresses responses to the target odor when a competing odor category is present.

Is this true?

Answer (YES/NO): NO